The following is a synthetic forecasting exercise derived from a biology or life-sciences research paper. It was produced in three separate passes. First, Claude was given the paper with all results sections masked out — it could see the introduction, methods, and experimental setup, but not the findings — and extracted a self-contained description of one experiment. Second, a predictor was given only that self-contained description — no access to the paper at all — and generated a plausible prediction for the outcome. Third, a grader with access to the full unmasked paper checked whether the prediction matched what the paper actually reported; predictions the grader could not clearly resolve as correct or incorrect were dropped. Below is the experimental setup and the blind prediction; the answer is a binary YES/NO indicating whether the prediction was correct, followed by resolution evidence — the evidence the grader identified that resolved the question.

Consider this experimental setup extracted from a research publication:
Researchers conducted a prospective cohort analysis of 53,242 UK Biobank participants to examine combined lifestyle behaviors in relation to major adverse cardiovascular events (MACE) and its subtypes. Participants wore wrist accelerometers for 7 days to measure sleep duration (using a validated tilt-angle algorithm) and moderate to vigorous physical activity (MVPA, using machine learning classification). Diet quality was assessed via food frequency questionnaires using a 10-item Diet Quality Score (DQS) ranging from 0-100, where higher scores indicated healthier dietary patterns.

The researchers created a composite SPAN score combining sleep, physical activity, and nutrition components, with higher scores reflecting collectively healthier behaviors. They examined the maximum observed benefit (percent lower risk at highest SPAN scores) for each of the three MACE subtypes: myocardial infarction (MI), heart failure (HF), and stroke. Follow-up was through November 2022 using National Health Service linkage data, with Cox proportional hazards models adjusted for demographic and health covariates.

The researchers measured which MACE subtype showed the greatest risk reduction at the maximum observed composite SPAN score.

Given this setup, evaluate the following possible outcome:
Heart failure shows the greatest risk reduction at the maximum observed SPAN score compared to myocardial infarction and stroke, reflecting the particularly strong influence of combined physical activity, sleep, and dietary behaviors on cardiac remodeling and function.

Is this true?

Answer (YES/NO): YES